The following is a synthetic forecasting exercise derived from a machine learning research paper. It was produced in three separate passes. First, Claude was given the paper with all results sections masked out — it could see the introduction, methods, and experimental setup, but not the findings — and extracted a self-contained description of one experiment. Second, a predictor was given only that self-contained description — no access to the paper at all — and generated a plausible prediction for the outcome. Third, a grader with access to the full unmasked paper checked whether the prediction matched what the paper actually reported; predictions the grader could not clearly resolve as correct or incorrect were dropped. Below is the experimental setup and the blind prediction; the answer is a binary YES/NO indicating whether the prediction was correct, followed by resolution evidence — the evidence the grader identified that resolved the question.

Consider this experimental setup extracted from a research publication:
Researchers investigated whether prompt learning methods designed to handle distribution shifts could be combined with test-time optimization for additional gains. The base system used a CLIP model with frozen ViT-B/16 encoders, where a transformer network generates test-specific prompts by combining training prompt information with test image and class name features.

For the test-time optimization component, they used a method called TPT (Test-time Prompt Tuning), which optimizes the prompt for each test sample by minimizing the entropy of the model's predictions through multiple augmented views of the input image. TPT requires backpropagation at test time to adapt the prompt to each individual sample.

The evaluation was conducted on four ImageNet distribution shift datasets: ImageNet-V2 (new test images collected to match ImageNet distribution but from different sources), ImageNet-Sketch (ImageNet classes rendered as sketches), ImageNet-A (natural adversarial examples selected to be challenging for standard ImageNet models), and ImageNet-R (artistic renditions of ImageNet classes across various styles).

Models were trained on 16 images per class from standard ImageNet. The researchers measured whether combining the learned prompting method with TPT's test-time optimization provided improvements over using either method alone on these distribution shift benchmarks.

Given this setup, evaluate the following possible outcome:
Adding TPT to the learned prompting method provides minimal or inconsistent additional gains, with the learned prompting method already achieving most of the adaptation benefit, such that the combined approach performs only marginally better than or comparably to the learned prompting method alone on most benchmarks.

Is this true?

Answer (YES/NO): NO